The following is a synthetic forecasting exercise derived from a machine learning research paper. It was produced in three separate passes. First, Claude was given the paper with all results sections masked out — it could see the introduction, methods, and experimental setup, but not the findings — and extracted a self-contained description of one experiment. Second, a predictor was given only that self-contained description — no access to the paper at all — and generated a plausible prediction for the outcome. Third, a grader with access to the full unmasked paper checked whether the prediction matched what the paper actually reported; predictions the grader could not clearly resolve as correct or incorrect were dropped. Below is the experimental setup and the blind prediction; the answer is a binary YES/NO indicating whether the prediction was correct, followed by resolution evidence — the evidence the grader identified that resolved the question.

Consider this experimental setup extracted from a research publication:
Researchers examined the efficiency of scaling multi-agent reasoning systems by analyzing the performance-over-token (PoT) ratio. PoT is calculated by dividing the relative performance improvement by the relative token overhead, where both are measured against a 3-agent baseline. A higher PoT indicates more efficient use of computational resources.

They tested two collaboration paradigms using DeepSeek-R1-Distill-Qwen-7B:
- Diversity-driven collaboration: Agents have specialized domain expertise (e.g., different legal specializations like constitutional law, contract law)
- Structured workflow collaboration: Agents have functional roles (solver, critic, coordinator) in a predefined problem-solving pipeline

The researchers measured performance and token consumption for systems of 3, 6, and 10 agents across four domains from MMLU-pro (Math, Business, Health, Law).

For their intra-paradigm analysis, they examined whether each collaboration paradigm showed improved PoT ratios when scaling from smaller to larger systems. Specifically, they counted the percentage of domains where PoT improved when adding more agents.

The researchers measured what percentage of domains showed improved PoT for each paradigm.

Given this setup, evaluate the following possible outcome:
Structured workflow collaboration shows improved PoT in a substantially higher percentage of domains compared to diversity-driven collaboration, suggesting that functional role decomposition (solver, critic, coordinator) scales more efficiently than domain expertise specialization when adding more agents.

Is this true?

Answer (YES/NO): YES